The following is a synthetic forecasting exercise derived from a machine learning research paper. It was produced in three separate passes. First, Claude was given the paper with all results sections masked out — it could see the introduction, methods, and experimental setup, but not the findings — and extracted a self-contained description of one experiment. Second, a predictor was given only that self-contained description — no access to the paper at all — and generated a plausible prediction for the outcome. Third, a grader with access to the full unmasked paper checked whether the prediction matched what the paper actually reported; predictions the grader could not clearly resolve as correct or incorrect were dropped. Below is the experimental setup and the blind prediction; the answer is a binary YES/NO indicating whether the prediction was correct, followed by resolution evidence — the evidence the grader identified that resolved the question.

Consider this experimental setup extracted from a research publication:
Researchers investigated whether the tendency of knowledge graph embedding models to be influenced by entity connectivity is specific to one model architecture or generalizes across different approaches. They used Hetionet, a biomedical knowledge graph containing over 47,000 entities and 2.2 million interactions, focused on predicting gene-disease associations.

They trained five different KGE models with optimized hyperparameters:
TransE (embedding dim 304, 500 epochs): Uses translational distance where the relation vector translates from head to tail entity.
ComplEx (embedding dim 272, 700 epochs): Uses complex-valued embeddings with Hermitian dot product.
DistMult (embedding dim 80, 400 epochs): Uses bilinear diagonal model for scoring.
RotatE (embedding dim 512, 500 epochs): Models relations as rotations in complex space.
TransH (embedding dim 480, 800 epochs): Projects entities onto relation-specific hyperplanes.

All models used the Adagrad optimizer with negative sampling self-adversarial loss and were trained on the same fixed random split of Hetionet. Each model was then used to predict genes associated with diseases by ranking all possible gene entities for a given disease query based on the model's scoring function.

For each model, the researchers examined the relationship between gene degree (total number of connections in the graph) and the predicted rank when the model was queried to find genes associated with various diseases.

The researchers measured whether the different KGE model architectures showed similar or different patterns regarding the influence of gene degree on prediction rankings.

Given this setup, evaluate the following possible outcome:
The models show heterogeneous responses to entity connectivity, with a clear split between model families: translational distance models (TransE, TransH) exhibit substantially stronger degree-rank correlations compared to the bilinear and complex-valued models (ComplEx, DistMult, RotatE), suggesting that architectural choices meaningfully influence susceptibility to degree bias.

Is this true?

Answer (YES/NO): NO